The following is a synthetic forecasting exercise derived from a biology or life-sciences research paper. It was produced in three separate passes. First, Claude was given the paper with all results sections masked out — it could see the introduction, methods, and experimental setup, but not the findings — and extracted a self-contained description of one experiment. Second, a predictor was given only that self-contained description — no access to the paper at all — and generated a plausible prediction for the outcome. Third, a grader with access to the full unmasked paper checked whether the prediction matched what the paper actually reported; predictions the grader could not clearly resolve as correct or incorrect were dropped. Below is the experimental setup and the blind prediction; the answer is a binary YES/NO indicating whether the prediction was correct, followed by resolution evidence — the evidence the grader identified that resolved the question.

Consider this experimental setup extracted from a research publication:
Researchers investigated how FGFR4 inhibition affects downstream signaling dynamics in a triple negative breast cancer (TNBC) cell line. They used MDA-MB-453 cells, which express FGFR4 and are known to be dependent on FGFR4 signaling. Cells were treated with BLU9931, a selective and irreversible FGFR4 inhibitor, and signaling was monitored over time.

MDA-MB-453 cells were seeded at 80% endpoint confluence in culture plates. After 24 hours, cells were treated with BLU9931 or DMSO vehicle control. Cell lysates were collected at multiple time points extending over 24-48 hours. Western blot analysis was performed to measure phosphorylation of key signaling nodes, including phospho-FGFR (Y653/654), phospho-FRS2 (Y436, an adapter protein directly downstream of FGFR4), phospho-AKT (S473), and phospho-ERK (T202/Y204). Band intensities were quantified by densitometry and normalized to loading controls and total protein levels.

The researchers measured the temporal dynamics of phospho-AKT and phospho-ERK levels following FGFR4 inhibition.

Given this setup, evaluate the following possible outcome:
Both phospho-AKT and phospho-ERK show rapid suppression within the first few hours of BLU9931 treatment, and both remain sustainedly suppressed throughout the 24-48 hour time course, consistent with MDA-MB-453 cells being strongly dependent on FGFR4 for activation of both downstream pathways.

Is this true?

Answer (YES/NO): NO